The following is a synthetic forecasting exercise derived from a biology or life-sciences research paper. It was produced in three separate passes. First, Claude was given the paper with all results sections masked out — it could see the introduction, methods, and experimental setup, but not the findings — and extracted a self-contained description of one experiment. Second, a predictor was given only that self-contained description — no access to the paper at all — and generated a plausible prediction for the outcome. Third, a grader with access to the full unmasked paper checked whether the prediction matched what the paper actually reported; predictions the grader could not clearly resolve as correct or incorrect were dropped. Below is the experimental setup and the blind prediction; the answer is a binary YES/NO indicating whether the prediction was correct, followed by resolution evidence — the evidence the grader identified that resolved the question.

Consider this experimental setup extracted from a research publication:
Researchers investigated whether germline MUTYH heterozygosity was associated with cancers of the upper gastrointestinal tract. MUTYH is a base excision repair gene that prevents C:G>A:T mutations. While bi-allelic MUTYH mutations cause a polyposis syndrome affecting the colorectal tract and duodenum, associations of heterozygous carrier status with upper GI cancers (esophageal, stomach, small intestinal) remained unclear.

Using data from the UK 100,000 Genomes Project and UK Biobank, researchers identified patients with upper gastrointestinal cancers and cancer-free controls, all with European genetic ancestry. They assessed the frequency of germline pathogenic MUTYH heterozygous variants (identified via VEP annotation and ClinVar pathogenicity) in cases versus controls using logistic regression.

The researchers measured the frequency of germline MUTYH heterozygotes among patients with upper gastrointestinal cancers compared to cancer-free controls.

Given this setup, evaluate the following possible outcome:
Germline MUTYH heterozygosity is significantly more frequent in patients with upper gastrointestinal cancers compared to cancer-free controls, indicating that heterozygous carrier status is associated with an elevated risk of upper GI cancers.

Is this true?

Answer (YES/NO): NO